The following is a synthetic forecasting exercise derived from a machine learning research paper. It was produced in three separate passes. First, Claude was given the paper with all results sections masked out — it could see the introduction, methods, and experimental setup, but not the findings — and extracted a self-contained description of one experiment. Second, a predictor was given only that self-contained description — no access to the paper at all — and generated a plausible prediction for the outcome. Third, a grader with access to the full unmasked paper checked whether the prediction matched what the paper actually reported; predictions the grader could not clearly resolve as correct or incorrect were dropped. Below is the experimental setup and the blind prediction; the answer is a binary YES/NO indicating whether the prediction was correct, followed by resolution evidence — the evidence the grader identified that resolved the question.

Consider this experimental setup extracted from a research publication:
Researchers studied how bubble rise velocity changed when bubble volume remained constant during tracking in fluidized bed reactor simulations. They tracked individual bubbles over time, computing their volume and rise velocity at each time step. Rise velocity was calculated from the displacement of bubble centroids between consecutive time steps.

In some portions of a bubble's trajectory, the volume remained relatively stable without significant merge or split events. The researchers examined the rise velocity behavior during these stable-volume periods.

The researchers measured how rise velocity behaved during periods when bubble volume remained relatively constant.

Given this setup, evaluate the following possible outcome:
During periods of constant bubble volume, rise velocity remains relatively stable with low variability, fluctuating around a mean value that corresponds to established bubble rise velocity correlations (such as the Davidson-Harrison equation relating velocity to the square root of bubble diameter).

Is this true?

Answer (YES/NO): YES